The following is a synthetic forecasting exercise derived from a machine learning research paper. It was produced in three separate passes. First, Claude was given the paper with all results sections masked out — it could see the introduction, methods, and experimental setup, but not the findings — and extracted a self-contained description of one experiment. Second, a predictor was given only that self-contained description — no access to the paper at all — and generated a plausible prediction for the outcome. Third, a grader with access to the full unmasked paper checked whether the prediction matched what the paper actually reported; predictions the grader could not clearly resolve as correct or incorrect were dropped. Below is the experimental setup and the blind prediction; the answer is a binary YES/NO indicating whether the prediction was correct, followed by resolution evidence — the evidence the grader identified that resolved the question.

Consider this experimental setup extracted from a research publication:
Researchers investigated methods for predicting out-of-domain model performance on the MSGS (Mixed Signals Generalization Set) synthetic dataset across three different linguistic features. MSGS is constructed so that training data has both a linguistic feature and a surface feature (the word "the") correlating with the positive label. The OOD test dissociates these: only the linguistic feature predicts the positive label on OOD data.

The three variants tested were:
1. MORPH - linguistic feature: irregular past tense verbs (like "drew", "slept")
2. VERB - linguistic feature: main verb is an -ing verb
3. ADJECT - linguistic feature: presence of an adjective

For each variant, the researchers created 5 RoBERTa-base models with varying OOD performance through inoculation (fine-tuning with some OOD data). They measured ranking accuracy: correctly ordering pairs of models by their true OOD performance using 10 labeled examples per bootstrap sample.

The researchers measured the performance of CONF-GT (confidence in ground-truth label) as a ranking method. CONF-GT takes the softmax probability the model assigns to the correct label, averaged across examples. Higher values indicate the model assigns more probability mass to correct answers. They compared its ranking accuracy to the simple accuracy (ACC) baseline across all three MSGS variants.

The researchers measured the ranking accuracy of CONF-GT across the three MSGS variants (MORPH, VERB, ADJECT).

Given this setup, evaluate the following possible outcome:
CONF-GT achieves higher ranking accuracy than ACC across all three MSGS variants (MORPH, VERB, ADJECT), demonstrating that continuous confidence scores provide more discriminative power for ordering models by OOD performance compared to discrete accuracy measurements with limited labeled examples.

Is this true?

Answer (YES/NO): NO